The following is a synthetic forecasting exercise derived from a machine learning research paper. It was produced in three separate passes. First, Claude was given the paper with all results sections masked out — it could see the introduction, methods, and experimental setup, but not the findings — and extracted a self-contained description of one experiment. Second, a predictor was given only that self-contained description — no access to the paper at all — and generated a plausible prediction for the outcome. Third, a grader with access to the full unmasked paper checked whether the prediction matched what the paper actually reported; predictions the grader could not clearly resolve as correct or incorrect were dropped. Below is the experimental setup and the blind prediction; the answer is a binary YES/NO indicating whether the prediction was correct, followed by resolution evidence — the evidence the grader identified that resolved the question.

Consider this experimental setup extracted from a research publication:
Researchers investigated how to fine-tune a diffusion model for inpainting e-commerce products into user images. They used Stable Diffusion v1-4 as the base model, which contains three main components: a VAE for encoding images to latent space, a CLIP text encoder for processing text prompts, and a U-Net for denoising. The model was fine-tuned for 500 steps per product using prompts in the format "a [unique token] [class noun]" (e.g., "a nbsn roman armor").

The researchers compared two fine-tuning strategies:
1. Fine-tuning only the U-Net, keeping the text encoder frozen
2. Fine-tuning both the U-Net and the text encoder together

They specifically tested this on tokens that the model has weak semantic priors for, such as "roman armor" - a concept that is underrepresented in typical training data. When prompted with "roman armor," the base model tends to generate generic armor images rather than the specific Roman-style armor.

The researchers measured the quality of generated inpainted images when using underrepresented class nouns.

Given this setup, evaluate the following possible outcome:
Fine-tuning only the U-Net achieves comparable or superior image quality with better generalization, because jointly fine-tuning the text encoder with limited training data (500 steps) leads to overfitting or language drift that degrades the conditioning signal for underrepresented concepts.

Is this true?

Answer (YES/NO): NO